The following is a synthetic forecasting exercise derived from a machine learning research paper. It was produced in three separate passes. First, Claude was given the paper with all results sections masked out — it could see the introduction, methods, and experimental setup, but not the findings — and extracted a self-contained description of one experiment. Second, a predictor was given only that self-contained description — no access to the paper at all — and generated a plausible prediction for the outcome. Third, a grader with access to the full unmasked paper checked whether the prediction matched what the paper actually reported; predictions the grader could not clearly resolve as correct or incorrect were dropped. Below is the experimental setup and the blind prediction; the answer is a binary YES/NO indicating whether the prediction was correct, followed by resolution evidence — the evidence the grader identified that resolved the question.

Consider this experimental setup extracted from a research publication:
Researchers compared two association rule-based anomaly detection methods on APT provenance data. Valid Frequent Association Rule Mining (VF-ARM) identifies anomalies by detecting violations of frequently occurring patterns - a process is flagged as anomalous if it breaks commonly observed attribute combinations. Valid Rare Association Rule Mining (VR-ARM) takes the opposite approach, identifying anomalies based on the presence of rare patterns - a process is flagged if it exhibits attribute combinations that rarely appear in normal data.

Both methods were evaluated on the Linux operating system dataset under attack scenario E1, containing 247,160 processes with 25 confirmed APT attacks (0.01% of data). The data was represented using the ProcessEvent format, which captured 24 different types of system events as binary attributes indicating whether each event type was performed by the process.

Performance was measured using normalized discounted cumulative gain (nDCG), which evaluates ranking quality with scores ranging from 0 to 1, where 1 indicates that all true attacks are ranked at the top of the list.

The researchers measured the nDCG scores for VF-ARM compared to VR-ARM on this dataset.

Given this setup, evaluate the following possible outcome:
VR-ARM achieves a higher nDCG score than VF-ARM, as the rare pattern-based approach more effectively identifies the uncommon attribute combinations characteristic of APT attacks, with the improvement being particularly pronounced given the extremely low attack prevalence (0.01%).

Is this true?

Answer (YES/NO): NO